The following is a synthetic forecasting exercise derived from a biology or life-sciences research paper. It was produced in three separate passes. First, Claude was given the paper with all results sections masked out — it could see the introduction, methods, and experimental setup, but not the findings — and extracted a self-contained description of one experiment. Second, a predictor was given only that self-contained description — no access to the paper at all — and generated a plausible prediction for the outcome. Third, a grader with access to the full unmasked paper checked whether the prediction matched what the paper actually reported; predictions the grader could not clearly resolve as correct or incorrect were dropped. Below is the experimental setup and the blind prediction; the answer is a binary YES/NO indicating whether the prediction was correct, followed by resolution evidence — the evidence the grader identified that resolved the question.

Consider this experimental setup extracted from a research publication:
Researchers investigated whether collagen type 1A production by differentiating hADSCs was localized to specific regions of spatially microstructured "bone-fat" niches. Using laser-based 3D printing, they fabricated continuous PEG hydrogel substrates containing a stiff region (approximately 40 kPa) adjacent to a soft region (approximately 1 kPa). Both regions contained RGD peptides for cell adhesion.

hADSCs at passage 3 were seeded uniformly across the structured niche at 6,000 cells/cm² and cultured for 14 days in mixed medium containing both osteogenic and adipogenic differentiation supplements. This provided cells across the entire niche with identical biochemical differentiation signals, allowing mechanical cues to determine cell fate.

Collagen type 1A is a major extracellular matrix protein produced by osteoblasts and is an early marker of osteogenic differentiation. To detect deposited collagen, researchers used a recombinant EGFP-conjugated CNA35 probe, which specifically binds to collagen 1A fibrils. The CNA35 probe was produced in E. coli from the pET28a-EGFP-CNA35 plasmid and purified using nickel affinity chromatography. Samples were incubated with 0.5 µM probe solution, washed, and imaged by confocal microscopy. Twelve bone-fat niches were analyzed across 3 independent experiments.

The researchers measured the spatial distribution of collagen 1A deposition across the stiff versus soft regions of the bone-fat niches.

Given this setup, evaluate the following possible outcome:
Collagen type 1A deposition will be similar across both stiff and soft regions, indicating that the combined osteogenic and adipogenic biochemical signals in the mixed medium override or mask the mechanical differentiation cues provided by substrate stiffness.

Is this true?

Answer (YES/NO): NO